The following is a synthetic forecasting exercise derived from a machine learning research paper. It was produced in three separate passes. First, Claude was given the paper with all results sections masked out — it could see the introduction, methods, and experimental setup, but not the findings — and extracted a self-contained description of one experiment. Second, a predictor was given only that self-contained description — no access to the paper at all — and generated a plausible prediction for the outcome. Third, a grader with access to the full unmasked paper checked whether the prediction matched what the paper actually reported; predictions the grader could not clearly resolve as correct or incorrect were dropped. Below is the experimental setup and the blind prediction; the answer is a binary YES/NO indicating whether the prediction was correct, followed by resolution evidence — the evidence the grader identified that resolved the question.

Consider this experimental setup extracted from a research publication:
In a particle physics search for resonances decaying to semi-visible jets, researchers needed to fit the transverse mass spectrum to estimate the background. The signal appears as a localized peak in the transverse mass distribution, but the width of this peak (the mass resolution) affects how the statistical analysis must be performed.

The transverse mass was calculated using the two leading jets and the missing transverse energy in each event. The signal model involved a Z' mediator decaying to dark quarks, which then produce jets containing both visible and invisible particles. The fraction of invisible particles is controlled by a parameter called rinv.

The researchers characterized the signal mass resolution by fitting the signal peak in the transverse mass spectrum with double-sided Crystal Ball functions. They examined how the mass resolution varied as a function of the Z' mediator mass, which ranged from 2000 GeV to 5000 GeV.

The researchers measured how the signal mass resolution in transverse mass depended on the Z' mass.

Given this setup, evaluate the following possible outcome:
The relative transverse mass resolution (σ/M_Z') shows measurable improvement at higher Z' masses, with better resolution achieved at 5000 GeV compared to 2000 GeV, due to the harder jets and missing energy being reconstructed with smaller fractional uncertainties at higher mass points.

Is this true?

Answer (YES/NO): NO